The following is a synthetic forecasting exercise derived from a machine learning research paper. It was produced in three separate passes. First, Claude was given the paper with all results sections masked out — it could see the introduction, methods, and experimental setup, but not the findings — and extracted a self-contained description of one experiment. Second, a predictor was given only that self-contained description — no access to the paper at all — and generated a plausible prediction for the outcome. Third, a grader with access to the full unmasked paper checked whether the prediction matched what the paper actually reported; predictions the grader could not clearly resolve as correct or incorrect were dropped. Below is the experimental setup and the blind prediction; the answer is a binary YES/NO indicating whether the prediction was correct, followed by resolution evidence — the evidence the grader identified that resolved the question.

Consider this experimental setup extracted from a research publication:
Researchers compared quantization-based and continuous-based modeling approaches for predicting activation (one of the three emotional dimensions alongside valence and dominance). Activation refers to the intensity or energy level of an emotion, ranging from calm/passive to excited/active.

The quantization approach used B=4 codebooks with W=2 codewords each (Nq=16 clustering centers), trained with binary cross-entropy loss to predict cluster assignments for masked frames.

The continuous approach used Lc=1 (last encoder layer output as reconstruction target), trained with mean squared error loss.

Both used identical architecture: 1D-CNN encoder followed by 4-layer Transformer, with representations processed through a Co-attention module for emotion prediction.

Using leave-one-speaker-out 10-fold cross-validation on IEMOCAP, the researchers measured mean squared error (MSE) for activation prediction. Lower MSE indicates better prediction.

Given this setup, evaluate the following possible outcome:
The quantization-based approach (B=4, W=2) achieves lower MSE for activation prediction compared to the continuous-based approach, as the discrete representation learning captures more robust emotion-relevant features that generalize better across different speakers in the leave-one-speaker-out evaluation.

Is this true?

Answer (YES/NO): NO